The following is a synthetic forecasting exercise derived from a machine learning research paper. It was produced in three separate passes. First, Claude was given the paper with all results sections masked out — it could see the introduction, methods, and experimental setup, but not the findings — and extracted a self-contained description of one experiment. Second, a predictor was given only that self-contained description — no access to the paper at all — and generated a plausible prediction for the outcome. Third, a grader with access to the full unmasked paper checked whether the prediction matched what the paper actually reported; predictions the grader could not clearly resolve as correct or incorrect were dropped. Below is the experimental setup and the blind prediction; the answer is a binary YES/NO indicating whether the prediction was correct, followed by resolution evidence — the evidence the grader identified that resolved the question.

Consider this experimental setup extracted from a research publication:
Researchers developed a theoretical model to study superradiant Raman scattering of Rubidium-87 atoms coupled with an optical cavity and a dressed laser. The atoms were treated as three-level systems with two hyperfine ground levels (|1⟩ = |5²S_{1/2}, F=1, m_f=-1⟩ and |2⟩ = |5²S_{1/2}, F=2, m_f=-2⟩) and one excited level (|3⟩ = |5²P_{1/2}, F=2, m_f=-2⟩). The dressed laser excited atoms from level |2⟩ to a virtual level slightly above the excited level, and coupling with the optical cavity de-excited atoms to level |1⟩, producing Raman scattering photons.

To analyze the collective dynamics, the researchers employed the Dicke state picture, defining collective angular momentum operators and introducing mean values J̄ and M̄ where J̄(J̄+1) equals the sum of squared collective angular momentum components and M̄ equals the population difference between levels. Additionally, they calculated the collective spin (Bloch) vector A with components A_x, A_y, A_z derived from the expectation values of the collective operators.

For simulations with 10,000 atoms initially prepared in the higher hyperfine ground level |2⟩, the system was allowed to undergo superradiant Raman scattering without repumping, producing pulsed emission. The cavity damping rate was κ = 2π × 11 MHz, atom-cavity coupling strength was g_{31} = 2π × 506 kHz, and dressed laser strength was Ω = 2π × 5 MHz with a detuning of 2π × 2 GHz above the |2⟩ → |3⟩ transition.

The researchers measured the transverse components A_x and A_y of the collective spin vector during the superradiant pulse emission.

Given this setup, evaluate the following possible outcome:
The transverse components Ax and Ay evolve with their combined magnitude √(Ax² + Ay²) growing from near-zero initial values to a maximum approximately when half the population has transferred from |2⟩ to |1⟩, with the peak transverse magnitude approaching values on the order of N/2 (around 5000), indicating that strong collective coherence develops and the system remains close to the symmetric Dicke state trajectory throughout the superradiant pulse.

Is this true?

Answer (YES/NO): NO